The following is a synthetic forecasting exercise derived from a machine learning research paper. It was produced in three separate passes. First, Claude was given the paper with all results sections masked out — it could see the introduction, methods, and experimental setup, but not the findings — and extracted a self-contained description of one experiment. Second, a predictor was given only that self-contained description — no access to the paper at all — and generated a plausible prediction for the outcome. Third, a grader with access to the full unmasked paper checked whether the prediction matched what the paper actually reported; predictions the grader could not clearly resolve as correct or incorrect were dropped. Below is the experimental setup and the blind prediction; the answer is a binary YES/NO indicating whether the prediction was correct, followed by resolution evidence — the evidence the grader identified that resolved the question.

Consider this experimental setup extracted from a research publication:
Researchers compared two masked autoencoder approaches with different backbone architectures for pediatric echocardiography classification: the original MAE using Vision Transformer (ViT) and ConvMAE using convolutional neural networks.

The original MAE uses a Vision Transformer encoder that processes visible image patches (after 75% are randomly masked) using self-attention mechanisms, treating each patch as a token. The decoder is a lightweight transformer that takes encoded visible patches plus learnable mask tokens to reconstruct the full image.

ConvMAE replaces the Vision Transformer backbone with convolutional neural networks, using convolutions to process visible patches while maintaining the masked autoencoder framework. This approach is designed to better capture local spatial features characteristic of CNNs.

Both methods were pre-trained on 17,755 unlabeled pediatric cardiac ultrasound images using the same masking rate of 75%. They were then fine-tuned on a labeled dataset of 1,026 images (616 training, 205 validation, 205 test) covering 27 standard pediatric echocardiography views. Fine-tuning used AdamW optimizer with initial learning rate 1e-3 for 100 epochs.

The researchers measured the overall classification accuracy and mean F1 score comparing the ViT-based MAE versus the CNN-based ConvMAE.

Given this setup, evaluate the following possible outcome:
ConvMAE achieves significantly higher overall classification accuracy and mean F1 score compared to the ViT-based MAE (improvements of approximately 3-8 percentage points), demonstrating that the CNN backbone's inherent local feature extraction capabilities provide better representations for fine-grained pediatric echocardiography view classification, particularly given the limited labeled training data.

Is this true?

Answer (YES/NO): NO